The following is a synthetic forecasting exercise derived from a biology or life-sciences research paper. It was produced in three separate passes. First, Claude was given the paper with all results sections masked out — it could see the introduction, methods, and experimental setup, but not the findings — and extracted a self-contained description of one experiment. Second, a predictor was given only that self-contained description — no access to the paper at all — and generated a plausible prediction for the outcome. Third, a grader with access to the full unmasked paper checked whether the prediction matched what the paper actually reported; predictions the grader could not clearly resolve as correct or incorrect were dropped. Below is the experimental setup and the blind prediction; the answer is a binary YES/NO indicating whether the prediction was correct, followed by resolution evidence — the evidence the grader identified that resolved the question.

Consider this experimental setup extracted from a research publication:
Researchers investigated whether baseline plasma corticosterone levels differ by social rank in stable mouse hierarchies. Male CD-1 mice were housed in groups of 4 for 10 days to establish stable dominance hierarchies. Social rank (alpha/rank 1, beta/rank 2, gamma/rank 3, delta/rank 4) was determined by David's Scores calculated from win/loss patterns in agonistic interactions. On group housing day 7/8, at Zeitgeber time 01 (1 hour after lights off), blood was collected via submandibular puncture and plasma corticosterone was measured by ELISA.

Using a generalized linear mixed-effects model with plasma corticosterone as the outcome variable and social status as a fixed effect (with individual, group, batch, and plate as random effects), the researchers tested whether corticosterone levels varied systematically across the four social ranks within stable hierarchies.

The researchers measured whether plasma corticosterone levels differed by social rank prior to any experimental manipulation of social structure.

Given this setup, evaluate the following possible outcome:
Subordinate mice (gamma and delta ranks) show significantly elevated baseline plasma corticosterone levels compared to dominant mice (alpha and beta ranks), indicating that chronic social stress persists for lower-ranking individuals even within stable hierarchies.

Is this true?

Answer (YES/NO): NO